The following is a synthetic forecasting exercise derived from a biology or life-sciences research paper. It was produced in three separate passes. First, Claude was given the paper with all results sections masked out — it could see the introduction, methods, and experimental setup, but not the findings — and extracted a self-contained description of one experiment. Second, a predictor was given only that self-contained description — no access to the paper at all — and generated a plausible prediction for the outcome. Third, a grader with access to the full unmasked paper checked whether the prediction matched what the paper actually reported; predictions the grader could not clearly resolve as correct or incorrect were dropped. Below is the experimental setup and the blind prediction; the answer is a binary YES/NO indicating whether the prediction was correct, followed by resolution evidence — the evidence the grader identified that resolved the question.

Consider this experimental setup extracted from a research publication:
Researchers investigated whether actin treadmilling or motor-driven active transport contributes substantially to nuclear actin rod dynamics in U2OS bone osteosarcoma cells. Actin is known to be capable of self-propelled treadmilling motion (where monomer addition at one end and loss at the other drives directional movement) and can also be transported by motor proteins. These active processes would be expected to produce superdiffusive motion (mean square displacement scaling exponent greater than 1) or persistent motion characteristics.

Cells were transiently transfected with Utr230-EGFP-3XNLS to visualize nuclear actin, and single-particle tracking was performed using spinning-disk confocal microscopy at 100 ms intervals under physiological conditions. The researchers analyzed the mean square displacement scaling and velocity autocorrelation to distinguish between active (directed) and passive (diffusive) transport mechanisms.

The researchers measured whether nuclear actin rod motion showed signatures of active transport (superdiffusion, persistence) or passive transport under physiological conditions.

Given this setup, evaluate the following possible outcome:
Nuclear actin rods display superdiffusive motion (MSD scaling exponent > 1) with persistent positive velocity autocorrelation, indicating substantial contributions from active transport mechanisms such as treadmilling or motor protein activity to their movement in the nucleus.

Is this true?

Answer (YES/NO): NO